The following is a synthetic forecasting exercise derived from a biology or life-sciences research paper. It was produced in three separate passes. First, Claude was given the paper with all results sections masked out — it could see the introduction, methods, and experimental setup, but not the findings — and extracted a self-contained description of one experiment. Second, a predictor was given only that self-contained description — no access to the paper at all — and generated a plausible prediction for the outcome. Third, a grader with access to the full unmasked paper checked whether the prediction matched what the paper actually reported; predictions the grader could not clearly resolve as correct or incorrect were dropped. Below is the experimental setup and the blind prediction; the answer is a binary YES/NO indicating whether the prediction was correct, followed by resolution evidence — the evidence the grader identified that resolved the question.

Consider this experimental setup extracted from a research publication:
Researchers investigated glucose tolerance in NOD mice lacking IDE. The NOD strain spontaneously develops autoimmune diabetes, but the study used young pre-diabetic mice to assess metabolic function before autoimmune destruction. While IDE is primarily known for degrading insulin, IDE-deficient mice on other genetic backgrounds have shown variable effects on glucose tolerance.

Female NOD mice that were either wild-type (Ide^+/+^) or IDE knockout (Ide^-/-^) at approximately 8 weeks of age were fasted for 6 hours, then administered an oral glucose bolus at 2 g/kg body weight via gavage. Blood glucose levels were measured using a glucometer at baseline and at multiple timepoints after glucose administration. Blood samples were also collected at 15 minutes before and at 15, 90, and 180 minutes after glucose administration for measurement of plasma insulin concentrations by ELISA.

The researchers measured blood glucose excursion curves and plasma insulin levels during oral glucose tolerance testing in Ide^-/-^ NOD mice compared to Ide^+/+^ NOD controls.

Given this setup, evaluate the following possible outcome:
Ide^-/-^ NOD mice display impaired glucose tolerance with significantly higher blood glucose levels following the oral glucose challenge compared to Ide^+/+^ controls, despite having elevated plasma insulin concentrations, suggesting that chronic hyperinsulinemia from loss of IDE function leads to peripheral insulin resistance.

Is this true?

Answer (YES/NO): NO